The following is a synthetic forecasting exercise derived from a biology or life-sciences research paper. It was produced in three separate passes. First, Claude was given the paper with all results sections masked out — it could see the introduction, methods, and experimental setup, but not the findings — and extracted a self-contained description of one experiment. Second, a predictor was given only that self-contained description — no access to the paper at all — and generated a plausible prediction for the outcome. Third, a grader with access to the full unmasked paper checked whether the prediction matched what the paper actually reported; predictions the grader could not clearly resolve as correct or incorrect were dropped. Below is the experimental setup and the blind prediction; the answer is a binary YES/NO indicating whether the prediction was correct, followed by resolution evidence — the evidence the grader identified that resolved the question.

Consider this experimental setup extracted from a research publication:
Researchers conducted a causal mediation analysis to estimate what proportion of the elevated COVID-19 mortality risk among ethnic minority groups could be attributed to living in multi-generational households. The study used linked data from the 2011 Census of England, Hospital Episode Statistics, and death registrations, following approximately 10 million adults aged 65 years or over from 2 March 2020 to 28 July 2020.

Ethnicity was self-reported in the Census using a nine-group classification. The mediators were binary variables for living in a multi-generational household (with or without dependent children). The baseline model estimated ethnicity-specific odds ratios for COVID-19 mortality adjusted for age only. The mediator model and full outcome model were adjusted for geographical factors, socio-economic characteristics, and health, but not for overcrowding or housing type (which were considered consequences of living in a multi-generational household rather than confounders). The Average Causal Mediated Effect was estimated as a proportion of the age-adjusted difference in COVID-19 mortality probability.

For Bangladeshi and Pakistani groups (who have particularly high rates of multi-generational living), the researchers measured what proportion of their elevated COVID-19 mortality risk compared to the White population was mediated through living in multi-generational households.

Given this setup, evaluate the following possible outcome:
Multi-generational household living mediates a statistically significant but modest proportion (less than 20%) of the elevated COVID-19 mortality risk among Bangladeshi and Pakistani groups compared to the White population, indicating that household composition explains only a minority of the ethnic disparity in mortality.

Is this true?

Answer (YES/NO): YES